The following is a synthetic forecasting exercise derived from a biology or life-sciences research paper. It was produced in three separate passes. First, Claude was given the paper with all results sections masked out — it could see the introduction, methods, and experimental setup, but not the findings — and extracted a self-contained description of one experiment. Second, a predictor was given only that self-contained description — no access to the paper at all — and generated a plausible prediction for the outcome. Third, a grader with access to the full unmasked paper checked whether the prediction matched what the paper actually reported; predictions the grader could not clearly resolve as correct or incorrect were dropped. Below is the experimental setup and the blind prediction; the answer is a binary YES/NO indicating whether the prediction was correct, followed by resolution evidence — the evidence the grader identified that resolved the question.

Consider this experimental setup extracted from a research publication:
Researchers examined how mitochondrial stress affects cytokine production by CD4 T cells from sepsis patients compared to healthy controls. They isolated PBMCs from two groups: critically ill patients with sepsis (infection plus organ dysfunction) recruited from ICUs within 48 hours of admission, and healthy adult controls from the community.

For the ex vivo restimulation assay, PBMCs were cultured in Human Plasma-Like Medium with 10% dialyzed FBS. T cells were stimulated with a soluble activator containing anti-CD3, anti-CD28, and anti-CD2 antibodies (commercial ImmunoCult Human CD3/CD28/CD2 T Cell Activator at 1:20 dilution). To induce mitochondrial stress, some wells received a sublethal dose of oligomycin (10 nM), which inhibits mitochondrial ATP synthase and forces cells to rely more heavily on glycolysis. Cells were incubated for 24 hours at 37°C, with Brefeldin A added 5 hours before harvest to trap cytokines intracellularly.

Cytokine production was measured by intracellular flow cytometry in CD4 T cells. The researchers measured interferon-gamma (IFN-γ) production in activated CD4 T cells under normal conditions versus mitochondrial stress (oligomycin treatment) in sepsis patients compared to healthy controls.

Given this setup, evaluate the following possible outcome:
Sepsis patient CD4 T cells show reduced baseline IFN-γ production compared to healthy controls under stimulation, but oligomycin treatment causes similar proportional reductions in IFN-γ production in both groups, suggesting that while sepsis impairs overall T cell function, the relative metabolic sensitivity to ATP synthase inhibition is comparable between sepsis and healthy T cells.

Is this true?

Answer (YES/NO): NO